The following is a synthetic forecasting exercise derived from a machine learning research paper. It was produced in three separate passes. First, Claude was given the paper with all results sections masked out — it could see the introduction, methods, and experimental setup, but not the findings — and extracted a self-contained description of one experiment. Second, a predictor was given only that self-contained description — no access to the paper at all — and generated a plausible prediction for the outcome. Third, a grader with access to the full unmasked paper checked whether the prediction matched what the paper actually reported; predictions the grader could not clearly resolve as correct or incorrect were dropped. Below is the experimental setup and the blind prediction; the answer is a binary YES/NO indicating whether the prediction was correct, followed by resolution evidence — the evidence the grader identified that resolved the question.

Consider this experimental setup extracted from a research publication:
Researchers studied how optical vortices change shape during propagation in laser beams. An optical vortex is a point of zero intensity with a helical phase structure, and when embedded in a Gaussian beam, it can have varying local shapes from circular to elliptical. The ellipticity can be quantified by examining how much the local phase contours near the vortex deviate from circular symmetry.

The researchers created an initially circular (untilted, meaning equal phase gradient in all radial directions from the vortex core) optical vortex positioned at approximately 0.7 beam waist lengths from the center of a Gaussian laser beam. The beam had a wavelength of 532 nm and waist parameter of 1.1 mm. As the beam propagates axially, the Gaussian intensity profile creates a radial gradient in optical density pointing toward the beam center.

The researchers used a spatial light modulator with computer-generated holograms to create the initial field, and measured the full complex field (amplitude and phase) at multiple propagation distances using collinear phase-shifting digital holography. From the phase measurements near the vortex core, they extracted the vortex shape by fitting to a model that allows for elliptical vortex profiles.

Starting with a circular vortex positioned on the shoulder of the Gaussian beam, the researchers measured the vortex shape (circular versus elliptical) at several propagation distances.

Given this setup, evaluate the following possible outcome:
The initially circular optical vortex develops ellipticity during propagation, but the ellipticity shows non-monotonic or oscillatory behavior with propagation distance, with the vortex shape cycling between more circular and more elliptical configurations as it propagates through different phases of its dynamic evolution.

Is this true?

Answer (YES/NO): NO